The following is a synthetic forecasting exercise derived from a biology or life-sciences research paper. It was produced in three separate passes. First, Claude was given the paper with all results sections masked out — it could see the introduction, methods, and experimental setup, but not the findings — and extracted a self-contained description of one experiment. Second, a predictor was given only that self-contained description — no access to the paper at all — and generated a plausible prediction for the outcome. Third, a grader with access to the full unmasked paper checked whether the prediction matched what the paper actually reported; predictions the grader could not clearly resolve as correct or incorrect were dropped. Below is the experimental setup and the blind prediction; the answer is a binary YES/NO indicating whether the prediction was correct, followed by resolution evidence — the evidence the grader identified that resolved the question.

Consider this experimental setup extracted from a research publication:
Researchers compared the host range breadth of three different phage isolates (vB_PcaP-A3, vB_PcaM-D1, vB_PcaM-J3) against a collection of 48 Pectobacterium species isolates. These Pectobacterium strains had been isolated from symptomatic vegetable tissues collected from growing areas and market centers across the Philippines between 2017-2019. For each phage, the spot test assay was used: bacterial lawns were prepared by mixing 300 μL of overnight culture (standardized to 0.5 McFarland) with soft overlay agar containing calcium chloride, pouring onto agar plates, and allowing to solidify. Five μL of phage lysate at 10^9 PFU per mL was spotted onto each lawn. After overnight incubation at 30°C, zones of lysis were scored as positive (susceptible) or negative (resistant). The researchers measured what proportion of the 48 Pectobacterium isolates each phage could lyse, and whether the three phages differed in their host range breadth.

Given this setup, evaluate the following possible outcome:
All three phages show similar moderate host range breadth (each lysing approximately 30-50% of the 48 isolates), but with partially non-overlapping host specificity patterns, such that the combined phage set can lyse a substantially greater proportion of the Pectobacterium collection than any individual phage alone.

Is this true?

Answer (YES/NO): NO